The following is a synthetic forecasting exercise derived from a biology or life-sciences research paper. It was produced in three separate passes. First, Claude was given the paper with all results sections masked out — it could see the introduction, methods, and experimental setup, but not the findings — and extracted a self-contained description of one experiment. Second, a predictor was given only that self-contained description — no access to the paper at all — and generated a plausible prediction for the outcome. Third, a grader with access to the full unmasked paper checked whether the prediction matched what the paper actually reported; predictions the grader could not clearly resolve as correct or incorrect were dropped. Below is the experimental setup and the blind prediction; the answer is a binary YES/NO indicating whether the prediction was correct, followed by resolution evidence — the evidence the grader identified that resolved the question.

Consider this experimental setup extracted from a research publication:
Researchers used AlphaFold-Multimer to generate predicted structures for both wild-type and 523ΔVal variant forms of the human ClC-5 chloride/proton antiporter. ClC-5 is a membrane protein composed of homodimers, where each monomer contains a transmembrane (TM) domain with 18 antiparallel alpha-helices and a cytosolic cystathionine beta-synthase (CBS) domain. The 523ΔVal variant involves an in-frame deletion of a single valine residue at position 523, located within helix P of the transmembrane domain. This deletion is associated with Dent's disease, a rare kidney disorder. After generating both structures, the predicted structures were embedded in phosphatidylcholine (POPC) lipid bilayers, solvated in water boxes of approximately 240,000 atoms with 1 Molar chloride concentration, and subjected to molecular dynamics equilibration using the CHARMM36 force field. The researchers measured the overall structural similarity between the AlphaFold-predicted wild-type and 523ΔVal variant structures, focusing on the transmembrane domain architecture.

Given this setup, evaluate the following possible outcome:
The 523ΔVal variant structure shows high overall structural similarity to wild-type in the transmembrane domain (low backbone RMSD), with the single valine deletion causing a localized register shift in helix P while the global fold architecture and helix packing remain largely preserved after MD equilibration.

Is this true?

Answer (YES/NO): YES